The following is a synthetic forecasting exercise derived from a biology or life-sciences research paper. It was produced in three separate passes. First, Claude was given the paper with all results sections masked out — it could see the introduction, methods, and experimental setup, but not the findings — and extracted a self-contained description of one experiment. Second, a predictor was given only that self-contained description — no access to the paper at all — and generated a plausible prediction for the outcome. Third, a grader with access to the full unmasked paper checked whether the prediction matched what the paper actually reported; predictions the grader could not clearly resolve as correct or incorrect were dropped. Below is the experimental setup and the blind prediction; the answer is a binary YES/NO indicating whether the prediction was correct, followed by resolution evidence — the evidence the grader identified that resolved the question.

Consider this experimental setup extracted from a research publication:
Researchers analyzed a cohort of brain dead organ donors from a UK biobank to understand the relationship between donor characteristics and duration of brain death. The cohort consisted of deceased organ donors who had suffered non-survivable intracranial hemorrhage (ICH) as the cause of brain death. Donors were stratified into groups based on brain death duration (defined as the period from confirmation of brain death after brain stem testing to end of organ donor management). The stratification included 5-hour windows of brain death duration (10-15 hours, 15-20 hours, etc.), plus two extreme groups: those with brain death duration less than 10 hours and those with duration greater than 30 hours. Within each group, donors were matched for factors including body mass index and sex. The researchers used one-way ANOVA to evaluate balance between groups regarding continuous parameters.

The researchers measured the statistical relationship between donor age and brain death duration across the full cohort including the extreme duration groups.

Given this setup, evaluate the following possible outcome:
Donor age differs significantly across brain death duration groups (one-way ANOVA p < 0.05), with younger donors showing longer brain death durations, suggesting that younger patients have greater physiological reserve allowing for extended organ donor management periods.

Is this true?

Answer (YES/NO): NO